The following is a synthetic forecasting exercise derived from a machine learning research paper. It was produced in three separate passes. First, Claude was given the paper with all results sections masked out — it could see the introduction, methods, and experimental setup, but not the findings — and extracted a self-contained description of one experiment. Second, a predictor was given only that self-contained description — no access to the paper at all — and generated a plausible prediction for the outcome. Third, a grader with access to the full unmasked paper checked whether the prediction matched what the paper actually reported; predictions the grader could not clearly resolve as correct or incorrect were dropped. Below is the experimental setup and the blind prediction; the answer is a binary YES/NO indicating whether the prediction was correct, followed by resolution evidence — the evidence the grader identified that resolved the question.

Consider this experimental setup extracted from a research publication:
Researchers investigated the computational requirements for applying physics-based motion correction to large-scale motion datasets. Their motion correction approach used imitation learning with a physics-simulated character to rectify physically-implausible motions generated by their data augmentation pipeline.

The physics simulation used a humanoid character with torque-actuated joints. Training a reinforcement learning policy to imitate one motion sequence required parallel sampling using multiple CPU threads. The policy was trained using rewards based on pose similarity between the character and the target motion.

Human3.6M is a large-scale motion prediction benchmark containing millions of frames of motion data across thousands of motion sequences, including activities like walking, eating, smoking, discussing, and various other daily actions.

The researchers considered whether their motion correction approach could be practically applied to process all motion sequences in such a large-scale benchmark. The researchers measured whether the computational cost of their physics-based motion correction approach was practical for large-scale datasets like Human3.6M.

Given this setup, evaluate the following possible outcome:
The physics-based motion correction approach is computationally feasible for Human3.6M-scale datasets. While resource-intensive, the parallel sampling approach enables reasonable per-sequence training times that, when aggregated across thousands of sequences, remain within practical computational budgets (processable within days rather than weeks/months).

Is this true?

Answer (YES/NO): NO